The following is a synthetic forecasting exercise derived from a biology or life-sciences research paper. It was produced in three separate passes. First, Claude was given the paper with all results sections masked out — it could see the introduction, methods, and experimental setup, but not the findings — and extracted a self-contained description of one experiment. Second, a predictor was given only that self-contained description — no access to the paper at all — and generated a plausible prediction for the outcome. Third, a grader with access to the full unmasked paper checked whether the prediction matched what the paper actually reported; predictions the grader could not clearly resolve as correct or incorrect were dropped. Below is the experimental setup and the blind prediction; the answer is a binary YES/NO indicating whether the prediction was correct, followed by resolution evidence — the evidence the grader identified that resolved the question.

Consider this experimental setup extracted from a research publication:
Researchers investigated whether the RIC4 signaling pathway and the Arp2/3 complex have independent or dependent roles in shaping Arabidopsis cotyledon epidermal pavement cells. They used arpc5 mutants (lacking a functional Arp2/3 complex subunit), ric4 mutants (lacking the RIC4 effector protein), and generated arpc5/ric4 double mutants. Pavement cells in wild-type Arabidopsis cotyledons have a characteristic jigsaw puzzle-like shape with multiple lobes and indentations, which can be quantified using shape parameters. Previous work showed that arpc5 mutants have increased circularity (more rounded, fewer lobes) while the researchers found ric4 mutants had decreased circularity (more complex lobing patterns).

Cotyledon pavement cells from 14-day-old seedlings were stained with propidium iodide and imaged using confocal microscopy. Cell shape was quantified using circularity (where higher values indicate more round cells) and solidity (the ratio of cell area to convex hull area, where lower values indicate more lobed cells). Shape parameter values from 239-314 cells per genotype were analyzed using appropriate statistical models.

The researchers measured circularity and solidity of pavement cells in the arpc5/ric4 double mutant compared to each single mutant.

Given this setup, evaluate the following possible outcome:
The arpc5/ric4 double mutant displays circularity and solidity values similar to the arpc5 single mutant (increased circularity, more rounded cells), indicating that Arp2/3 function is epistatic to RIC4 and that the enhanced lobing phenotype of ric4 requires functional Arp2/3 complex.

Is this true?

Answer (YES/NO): YES